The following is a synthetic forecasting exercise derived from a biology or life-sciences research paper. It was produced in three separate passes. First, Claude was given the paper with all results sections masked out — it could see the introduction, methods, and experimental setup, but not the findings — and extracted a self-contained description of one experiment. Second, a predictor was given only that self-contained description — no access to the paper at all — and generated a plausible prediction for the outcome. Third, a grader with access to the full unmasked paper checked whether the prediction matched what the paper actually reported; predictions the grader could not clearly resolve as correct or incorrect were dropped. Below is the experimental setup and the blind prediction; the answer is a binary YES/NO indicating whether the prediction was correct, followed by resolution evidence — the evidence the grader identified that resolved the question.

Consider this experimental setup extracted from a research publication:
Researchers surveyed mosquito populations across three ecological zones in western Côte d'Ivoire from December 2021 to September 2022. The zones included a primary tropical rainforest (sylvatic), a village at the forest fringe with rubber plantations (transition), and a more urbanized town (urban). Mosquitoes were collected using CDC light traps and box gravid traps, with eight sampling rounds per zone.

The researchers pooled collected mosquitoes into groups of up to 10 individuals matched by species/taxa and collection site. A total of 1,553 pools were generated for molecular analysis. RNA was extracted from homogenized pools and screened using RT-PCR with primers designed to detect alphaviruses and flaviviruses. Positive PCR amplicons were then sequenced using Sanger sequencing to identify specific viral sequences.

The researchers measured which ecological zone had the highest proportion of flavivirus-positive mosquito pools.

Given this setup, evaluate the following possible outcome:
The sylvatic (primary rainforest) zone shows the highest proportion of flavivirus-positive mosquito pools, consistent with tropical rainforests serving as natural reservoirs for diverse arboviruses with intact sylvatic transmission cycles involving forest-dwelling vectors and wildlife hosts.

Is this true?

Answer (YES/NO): NO